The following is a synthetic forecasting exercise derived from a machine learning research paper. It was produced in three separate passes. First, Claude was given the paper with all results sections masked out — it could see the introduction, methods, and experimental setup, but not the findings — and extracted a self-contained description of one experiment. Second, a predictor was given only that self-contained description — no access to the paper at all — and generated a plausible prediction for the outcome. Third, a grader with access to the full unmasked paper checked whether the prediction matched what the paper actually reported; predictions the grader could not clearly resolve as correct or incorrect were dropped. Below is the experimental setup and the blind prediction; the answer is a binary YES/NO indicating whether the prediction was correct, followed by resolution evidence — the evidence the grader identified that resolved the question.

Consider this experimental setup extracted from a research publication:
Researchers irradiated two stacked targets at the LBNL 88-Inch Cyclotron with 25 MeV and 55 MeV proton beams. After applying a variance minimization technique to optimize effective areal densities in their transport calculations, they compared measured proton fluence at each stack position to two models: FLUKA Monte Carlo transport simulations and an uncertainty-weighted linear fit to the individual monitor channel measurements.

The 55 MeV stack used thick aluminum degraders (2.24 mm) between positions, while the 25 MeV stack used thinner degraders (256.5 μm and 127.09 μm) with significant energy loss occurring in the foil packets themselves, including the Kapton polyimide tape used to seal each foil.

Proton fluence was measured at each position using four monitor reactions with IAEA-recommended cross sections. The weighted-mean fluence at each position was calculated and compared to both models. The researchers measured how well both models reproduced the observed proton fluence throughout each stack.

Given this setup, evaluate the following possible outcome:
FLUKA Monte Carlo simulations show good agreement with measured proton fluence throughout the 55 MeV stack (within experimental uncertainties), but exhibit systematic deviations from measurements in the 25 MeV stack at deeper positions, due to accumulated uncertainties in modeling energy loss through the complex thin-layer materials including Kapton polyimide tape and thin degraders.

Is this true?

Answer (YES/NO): NO